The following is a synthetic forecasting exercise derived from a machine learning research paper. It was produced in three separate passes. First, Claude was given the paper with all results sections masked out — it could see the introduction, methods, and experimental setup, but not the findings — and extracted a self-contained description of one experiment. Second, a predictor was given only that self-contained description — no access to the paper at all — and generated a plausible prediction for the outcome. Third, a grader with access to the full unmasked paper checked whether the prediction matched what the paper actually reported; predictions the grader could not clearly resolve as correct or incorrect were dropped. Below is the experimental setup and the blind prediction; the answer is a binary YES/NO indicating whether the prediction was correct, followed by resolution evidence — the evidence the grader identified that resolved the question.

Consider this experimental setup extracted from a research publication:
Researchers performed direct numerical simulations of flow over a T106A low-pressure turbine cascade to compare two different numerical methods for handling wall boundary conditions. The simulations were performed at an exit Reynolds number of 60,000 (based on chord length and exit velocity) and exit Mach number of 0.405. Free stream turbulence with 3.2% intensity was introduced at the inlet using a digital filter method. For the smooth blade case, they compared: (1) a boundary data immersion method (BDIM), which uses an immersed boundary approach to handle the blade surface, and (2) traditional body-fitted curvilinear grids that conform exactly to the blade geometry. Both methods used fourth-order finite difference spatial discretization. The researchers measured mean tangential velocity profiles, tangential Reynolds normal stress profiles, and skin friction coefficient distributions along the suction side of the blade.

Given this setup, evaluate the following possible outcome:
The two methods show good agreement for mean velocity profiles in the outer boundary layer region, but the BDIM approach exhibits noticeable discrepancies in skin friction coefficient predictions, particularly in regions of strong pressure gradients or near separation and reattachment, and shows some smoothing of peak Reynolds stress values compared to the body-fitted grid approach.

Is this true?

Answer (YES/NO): NO